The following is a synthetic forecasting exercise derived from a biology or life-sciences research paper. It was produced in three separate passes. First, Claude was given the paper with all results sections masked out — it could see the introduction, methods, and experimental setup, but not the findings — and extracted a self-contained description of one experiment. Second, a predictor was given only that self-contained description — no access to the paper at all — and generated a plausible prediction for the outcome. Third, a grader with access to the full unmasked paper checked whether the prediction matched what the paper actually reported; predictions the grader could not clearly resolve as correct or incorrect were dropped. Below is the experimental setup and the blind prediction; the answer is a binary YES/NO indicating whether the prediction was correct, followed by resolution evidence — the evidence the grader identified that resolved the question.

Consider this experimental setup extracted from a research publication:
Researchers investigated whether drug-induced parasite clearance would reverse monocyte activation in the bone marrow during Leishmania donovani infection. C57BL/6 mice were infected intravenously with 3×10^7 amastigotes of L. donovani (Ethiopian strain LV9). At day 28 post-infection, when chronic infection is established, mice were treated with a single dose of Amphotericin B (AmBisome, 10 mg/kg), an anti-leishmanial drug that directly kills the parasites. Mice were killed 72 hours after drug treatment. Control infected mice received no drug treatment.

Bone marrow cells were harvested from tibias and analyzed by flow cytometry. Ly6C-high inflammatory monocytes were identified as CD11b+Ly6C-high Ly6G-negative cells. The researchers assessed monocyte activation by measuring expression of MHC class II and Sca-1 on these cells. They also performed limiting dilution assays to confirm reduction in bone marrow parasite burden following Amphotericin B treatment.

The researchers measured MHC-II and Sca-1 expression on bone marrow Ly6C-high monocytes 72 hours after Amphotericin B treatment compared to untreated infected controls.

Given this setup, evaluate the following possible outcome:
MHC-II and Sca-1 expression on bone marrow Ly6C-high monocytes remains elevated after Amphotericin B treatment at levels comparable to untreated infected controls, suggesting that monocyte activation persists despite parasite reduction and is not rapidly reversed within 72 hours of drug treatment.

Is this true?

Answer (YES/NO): NO